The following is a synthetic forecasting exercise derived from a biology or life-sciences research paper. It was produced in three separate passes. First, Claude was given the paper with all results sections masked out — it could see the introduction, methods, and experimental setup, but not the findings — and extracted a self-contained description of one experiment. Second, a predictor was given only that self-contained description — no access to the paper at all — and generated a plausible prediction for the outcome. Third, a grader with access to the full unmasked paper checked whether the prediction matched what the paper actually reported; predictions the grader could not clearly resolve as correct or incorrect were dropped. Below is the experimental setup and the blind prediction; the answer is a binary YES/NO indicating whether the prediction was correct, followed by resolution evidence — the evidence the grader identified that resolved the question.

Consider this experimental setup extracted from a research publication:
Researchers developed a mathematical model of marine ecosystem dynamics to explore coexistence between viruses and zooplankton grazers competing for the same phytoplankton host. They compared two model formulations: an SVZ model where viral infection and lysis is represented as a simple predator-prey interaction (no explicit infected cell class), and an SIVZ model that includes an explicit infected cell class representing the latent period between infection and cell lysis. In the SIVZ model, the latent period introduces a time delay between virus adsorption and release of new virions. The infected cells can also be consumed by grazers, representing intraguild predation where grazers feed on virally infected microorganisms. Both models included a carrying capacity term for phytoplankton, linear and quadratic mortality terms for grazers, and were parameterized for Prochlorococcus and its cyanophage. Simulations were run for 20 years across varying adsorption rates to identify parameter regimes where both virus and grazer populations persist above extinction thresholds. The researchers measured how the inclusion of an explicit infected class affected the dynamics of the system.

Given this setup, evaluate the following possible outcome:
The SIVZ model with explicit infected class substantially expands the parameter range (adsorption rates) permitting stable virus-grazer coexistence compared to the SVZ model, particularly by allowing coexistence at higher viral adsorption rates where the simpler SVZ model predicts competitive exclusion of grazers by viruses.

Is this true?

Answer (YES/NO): NO